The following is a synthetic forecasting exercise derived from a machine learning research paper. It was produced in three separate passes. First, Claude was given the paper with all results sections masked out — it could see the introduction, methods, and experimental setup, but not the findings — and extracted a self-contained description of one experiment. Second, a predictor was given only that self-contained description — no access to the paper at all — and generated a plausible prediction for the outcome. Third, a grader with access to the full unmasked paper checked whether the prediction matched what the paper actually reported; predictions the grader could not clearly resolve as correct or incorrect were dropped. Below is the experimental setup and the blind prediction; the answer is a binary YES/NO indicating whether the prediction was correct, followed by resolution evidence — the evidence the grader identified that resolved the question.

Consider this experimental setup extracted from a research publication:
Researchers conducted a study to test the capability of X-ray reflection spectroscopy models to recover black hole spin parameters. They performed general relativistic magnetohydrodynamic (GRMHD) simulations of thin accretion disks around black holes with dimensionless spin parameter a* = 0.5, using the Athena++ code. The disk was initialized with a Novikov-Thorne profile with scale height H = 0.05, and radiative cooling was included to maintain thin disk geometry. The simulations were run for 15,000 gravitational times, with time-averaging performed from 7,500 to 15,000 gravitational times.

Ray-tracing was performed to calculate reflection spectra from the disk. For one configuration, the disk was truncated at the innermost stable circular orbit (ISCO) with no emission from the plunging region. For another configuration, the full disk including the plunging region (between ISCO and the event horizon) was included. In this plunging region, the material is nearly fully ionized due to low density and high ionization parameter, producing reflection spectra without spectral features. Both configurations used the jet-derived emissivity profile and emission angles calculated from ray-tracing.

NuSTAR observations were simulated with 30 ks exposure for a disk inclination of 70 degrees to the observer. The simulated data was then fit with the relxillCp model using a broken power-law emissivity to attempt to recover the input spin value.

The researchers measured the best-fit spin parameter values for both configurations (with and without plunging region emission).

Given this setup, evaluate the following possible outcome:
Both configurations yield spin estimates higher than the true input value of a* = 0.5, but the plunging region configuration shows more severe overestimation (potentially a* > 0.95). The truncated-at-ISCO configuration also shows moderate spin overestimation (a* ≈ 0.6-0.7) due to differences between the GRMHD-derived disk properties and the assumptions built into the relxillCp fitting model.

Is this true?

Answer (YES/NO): NO